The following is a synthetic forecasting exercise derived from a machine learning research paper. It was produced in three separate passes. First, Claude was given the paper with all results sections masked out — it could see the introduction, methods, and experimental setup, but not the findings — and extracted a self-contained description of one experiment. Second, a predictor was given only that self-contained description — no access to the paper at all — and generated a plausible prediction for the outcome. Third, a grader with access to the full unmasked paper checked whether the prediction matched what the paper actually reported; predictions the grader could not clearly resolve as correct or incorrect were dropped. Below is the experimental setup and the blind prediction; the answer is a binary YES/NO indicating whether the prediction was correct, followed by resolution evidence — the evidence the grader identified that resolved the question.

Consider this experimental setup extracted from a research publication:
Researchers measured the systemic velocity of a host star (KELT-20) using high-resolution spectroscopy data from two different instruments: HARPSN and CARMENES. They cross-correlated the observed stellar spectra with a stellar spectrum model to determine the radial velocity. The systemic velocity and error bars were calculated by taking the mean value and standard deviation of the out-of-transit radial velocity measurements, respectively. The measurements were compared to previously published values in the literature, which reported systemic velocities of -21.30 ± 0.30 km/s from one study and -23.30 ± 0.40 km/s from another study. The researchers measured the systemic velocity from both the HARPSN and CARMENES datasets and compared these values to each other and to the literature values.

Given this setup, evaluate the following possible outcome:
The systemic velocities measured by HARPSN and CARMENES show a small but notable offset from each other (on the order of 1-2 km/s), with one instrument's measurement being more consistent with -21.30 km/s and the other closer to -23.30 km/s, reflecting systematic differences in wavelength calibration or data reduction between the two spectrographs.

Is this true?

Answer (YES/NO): NO